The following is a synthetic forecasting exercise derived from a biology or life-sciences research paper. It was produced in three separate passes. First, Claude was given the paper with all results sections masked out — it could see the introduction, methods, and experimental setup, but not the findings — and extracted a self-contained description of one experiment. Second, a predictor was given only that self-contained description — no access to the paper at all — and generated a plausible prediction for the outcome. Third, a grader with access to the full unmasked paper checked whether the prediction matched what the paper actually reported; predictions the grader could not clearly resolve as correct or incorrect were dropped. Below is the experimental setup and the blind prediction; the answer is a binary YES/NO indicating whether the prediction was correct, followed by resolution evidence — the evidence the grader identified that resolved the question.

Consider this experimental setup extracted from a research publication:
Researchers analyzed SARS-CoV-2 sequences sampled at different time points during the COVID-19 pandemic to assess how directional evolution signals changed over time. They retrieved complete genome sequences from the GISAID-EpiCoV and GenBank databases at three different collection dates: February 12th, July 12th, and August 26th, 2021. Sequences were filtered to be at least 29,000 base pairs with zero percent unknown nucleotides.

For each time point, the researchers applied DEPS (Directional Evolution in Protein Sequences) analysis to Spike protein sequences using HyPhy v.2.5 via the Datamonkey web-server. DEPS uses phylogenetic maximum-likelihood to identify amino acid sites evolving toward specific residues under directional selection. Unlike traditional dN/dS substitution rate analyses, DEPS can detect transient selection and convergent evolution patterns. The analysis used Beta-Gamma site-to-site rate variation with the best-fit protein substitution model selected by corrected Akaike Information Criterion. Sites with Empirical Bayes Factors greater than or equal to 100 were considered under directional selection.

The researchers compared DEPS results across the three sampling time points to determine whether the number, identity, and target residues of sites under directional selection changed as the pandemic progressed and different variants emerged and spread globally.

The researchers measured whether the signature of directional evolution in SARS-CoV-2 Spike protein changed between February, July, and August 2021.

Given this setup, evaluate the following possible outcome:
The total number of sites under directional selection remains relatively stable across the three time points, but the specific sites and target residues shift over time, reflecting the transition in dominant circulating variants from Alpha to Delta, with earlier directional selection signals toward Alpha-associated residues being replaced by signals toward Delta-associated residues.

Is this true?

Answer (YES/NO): NO